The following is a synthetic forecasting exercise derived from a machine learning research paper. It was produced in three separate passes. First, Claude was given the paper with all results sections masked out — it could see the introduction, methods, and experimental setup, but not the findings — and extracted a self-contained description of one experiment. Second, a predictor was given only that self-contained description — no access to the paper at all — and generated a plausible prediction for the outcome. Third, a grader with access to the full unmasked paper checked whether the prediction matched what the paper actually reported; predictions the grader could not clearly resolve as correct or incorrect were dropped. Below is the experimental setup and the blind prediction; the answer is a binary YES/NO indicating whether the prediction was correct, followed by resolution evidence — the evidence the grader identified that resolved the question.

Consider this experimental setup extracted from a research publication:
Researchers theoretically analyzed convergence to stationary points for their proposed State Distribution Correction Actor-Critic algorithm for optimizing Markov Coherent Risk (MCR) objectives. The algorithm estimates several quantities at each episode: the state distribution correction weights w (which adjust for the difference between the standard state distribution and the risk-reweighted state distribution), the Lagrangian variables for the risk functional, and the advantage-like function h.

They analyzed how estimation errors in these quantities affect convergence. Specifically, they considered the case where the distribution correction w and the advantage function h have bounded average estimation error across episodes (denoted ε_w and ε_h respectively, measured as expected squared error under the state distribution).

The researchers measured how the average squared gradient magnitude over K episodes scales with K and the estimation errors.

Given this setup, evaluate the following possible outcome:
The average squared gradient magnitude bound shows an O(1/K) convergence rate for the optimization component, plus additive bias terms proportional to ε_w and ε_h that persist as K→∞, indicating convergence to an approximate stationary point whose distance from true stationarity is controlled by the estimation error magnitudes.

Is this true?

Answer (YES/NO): NO